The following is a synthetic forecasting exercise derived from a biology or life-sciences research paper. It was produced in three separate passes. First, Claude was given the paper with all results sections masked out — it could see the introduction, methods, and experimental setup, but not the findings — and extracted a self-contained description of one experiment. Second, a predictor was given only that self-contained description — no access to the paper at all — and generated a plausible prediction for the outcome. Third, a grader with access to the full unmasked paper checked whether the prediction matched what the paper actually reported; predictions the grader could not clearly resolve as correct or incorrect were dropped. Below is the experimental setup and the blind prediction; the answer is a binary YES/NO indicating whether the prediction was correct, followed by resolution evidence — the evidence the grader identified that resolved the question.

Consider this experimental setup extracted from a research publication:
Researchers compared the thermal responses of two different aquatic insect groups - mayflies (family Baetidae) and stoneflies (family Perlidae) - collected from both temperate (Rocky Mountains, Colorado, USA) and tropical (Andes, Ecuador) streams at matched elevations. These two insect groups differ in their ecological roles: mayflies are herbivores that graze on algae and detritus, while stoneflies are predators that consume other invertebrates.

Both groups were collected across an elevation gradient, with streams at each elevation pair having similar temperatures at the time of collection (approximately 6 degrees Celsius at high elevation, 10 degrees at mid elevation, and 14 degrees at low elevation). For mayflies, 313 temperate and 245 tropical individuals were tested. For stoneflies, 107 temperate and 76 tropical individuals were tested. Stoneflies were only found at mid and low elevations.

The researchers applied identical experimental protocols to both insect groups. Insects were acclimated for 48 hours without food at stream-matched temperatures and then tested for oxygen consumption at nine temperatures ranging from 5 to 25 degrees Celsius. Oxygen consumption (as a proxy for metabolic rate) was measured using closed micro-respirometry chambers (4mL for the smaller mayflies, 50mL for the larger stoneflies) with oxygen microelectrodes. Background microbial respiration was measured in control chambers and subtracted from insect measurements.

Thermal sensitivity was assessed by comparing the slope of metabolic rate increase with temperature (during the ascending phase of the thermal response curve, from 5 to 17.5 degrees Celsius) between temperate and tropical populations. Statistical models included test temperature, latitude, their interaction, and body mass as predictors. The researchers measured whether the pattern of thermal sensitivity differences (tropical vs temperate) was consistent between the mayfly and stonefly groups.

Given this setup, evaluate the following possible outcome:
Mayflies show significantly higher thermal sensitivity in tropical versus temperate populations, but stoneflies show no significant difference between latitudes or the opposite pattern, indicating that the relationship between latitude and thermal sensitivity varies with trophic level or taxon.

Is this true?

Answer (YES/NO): YES